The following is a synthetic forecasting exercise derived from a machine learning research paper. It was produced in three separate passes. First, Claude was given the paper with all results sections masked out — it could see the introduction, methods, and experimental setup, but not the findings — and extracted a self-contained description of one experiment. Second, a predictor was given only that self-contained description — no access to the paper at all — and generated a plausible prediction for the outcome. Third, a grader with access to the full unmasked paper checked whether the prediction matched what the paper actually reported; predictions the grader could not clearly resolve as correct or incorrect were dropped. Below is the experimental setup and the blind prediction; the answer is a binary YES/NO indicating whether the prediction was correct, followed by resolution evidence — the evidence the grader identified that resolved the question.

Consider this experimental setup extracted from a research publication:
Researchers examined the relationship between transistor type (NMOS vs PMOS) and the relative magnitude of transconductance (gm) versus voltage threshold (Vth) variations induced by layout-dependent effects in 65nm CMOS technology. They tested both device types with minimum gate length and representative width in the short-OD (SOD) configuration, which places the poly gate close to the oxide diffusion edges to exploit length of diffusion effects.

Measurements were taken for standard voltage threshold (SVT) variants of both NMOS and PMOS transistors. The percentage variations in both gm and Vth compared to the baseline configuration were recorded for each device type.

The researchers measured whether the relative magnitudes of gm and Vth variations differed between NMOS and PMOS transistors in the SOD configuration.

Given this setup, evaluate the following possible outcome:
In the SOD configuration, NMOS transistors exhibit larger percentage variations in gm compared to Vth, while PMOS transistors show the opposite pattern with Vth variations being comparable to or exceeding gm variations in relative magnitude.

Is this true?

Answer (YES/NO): NO